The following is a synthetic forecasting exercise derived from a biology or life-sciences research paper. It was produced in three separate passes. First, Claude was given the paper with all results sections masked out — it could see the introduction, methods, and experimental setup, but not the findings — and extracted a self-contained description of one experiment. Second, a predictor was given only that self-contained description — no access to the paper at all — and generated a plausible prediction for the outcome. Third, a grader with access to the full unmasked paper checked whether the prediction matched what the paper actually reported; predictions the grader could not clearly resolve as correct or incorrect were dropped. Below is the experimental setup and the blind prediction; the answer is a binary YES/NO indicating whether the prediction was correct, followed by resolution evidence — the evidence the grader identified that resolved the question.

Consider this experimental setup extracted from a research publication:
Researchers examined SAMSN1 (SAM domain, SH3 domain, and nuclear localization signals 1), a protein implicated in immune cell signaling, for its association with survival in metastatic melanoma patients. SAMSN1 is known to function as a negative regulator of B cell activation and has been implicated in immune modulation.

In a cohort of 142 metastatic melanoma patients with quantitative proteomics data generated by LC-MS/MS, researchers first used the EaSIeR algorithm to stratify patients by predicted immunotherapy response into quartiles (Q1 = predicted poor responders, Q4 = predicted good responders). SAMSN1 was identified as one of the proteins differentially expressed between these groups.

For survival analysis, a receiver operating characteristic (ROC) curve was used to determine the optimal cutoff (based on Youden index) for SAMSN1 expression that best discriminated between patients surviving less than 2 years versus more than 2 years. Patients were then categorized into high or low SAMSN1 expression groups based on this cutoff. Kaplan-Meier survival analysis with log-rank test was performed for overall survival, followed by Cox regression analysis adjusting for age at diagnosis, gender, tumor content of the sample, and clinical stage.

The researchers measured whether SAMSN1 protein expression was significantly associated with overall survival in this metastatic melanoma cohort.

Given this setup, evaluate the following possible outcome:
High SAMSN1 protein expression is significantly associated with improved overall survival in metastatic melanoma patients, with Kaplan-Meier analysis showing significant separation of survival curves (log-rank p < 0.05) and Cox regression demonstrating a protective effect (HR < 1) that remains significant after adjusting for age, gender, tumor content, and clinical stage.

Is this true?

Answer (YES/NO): YES